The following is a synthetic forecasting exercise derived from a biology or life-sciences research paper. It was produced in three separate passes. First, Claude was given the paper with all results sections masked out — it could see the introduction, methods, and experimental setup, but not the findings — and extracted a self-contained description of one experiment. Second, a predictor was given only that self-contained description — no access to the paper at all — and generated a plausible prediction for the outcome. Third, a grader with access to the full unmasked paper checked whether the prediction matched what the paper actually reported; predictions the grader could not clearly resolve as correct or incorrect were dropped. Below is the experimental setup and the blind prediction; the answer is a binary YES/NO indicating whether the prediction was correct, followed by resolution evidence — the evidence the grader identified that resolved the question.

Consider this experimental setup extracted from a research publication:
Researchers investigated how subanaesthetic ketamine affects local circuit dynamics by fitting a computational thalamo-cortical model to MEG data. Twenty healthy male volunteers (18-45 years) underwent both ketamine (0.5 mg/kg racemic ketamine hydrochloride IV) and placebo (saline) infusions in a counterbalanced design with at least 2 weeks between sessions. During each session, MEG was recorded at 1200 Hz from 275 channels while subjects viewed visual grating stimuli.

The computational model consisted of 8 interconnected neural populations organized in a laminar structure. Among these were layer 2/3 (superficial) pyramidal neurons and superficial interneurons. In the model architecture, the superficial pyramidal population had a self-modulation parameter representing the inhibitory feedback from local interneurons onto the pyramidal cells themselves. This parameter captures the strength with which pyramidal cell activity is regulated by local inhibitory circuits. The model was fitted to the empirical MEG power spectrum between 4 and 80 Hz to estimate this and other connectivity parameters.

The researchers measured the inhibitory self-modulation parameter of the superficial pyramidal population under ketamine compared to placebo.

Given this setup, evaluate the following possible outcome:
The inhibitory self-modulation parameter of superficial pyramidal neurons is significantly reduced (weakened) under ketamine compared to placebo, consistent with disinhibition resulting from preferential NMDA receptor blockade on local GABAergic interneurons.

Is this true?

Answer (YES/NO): YES